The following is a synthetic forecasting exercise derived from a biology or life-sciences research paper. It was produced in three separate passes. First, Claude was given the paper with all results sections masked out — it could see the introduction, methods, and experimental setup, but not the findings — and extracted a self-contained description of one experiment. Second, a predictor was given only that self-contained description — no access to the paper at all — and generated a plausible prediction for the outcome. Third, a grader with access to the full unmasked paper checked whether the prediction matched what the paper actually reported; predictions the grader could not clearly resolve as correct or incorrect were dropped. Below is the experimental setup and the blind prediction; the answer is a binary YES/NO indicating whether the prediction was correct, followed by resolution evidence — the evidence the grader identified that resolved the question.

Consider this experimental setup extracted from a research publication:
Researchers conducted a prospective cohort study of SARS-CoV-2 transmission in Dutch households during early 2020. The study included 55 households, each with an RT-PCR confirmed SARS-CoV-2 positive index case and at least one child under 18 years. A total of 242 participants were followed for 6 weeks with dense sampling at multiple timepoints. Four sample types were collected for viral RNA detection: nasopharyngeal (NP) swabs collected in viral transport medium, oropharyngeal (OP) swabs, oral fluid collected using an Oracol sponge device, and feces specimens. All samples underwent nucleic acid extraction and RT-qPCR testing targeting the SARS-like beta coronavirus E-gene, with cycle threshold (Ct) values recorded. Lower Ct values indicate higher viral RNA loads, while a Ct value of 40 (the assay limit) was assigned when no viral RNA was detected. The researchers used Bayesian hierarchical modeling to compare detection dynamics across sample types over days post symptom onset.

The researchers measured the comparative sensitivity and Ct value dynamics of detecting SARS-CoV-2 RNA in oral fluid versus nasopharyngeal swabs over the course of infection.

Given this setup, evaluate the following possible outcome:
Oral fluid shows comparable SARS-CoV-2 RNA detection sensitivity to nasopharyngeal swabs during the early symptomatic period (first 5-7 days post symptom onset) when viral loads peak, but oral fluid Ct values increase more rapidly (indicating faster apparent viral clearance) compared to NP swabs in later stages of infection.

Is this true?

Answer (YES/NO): NO